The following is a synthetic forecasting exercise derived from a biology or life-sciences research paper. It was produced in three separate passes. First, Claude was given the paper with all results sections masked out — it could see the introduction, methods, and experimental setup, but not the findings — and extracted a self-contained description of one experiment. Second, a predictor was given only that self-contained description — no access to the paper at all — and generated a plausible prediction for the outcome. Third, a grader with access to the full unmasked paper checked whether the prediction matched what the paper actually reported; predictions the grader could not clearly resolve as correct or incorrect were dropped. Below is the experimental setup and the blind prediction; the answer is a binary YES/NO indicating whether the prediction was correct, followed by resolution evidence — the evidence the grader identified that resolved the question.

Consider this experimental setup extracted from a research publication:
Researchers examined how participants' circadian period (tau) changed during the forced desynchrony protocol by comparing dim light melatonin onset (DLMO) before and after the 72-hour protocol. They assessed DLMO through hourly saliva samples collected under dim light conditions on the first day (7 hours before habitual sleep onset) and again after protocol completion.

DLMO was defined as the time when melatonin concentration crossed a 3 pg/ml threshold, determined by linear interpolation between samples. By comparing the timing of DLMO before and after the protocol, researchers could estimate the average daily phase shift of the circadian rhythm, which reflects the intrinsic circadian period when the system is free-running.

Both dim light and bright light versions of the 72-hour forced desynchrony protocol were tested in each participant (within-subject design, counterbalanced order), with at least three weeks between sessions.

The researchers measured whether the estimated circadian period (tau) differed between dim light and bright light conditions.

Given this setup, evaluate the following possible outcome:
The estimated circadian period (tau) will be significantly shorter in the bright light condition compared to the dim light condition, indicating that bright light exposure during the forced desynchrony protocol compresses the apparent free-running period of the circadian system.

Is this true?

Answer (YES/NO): NO